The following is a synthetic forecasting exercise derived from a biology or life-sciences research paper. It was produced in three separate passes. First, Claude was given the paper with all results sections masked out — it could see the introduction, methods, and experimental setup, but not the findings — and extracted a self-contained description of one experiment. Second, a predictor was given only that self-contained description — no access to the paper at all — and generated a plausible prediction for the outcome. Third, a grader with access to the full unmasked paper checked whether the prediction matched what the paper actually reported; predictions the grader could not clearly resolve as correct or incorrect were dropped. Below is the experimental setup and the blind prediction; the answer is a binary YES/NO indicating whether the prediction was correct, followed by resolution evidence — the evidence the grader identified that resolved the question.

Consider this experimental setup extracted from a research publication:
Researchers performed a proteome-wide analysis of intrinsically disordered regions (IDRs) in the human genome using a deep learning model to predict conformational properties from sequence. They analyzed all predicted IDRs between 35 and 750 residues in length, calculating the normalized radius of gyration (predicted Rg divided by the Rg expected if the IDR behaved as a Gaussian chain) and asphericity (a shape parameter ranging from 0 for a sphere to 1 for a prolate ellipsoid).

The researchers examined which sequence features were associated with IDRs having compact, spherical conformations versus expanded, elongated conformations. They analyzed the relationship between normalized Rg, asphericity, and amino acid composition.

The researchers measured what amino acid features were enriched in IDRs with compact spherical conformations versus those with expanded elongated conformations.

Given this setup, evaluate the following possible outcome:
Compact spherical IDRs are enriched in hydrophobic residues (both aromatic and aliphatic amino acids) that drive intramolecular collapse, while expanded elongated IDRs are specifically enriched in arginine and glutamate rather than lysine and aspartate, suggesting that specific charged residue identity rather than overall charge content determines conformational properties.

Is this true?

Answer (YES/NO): NO